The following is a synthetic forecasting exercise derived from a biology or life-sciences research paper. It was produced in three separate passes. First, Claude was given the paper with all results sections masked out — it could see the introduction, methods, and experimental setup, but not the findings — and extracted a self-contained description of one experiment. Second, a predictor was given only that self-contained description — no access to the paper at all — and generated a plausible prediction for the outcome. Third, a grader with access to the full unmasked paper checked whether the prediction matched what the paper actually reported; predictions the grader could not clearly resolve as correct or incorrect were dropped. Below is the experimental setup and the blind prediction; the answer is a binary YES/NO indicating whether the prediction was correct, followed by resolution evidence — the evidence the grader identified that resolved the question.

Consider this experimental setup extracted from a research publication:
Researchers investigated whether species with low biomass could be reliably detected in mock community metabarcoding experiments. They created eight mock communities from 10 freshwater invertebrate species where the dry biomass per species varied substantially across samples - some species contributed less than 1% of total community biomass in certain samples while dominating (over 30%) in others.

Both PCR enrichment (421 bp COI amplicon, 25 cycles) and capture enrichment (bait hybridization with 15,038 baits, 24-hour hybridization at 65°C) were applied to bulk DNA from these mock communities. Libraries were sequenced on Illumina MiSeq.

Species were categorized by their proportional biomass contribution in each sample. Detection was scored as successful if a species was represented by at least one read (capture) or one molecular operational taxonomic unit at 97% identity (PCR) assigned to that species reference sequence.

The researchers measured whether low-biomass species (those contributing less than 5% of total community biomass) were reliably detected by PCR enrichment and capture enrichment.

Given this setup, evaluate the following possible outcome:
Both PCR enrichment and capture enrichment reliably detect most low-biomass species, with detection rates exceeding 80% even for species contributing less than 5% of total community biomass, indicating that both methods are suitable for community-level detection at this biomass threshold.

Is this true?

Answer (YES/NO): NO